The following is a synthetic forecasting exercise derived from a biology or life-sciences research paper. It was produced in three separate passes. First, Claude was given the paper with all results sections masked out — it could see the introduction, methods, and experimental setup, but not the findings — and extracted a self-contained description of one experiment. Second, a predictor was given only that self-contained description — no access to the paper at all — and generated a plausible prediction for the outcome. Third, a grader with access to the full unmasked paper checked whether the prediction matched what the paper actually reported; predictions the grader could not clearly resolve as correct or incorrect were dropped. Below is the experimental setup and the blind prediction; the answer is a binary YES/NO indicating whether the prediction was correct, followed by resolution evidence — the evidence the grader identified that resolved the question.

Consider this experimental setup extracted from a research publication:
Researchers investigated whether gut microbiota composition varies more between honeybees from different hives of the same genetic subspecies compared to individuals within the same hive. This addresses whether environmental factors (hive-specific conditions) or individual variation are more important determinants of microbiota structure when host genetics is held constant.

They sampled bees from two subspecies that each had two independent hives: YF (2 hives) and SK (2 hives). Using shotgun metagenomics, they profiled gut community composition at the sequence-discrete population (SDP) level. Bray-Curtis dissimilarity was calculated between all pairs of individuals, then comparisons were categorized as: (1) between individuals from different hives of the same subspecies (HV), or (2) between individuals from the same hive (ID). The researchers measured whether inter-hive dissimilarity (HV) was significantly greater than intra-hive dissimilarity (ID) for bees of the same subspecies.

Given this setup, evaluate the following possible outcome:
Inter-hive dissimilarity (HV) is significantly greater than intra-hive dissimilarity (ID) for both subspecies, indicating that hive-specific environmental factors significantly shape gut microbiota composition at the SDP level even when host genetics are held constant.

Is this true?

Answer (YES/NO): NO